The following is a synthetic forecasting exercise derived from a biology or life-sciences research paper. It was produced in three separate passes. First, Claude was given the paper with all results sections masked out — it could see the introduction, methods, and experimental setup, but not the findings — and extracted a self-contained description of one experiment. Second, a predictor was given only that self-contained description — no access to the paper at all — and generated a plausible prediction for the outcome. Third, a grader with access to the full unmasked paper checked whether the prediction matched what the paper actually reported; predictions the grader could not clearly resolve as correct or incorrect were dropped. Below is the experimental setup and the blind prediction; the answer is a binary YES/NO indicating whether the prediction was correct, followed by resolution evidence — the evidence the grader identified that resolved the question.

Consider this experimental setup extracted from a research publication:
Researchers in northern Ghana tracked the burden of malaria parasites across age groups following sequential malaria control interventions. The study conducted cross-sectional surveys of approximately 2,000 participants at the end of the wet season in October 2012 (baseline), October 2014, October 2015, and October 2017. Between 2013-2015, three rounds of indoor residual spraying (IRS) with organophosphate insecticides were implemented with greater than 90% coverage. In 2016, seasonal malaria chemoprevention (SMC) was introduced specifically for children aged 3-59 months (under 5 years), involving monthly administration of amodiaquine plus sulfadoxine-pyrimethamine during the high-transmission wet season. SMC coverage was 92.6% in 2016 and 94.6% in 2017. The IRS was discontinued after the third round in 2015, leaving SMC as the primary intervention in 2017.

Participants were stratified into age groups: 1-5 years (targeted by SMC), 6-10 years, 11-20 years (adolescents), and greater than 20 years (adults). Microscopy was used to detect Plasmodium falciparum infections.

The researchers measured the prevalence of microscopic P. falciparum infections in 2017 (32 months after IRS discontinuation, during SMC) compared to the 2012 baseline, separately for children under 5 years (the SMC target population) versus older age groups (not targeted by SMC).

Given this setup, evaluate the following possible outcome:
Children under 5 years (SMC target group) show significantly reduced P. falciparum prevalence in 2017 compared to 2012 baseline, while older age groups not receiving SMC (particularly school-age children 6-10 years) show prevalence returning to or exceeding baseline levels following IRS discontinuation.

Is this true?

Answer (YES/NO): NO